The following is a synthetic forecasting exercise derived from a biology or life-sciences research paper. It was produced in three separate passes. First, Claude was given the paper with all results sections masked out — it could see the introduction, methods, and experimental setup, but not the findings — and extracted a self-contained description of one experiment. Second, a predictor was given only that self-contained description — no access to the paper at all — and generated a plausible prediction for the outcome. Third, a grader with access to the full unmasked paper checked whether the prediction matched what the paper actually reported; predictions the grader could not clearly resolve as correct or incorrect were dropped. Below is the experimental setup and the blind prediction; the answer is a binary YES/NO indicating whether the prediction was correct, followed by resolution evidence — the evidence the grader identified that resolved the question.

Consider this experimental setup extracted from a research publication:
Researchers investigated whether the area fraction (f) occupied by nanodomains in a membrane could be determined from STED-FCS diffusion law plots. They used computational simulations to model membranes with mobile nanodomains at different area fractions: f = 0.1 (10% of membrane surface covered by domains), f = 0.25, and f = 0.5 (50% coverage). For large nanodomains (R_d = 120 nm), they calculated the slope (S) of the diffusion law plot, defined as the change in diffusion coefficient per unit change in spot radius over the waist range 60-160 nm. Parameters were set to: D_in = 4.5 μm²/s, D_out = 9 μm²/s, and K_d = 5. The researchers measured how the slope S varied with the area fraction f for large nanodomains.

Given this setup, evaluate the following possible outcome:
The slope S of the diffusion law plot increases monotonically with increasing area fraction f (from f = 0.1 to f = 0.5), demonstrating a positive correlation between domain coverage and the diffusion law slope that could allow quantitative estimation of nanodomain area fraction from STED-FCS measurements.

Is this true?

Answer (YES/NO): YES